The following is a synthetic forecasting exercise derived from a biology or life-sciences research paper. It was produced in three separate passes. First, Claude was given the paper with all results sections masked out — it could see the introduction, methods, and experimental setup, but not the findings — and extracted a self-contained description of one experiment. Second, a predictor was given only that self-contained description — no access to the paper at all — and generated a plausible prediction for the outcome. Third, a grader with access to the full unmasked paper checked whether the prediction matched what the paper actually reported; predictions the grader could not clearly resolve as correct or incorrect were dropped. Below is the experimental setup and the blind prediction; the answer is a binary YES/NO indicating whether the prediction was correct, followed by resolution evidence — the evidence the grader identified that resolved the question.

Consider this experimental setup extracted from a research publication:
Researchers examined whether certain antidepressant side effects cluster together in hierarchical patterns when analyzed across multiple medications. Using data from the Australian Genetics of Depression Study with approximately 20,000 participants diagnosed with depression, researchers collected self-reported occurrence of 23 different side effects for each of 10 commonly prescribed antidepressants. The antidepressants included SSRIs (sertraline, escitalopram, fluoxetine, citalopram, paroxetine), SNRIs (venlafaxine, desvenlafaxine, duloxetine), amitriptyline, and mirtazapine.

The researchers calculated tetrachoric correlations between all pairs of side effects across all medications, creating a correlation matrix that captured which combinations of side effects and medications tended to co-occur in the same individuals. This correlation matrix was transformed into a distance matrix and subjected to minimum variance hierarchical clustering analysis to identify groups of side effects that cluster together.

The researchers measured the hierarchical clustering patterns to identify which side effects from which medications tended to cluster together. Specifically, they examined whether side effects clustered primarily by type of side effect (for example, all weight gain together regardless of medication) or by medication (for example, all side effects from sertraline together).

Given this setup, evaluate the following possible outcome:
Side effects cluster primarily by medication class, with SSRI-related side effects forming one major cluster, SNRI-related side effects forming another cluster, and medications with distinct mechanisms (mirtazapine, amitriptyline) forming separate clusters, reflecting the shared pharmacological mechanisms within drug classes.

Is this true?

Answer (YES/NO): NO